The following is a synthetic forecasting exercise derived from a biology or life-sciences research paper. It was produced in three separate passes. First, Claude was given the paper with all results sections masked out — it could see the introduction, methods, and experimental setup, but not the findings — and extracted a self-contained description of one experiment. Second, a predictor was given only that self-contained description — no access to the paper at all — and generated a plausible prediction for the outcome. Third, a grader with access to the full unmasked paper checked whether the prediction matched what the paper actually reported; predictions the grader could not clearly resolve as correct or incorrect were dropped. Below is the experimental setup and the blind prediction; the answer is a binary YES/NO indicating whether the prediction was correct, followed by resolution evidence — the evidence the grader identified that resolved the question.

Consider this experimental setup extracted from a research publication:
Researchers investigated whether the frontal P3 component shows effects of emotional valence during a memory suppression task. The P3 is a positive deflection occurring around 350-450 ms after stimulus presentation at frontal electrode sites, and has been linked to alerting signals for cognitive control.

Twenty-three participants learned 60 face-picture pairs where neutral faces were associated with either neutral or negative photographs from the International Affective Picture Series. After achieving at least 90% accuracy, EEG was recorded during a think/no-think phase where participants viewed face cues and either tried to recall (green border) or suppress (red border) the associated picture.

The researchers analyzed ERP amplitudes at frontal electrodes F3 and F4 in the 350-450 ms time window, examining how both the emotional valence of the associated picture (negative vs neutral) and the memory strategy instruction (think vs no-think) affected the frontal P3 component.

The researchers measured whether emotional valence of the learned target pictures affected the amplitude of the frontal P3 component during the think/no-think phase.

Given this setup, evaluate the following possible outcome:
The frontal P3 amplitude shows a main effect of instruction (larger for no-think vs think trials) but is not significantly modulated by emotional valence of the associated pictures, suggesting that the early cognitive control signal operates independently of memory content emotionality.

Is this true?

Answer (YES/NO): NO